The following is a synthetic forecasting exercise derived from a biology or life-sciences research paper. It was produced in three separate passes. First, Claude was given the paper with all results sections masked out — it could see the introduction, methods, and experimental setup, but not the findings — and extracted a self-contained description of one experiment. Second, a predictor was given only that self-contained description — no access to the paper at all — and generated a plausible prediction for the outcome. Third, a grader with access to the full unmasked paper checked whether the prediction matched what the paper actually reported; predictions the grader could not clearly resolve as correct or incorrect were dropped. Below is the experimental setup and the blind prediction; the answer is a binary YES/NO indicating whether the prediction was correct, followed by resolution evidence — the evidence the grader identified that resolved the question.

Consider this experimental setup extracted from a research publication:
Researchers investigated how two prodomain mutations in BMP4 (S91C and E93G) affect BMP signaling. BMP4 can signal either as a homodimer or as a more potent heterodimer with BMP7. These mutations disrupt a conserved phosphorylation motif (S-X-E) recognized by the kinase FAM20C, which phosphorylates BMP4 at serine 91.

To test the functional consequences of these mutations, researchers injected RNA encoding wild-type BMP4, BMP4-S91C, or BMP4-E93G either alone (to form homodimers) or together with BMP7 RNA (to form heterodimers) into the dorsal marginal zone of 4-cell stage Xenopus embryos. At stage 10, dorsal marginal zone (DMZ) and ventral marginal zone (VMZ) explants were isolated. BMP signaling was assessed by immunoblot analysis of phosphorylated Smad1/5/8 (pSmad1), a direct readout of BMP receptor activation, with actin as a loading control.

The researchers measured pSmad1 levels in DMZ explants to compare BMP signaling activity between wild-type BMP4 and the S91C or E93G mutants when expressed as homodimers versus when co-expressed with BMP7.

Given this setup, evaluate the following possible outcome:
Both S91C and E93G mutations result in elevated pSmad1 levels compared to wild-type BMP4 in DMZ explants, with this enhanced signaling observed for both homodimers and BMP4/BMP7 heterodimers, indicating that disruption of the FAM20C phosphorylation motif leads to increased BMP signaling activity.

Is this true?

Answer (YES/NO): NO